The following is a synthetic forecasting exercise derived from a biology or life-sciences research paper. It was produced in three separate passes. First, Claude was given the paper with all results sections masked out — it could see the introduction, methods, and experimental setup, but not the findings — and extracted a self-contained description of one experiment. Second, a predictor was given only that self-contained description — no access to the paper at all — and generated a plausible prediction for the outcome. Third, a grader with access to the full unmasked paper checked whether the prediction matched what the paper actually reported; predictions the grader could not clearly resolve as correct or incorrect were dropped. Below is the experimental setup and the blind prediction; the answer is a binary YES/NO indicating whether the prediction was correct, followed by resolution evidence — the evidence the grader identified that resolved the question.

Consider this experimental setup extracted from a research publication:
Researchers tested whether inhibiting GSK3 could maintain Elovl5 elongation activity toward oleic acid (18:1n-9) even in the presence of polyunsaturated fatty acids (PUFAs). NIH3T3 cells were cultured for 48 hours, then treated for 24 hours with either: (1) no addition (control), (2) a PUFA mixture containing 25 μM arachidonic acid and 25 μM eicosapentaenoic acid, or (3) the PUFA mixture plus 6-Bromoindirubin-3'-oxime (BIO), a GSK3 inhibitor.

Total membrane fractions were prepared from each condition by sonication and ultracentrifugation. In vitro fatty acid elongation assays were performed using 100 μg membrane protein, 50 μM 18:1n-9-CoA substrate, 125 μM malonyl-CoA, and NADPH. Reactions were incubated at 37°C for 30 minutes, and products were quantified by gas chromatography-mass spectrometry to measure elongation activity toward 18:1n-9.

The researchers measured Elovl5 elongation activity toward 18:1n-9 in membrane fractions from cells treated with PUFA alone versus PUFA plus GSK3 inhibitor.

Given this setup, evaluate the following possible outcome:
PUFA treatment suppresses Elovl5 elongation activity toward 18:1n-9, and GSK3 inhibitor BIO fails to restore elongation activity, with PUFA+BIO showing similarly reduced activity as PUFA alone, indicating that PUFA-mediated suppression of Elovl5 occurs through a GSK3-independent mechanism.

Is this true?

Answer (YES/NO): NO